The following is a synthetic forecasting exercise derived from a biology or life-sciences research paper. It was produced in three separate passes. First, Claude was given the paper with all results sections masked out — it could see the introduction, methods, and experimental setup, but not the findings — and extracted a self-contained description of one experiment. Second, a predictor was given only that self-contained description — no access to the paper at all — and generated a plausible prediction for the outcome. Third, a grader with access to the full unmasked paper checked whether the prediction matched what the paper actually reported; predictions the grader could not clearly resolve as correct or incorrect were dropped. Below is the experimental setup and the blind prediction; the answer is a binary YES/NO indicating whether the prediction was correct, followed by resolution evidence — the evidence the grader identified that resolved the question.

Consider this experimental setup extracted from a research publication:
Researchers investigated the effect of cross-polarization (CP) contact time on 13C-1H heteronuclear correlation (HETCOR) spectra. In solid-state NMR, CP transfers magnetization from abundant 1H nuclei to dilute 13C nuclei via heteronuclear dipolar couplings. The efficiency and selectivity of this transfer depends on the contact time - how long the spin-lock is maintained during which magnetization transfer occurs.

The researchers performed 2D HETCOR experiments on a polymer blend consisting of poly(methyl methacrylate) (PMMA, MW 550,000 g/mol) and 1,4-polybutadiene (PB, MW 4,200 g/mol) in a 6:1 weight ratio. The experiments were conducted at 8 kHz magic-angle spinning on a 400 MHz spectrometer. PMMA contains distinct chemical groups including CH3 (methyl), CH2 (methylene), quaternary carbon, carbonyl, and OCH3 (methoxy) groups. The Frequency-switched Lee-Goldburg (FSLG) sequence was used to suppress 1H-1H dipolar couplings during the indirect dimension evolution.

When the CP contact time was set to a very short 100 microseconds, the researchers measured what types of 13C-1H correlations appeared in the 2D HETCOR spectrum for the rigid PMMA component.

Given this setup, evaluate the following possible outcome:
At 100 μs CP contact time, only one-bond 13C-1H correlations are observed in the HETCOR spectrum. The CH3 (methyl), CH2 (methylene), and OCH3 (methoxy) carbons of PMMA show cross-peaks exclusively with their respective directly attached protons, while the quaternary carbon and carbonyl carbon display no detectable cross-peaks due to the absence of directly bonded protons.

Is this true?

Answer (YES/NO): YES